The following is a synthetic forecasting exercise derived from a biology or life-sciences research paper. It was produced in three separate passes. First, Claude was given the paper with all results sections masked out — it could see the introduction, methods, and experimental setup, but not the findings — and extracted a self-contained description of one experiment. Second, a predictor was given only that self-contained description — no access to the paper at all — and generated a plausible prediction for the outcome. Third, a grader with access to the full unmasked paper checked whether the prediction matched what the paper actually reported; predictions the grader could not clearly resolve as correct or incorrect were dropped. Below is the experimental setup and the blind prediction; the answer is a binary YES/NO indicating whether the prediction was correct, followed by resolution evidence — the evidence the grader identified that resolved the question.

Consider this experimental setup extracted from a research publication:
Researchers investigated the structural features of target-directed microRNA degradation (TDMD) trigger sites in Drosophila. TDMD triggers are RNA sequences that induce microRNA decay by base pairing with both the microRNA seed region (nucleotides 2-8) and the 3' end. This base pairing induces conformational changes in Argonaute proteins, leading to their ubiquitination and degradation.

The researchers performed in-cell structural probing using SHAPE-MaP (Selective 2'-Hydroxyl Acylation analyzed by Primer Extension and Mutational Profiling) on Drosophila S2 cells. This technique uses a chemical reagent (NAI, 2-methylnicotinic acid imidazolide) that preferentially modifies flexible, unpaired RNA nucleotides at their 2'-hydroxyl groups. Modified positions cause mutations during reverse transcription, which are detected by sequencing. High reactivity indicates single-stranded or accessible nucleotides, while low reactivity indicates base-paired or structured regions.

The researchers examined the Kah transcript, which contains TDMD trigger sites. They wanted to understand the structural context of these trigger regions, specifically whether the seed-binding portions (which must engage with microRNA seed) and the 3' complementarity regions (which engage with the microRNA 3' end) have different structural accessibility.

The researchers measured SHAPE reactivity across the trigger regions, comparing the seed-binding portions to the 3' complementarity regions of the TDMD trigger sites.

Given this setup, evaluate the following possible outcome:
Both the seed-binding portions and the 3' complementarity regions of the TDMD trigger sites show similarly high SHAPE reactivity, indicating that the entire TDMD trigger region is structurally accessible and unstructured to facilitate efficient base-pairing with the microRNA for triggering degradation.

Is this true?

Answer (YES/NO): NO